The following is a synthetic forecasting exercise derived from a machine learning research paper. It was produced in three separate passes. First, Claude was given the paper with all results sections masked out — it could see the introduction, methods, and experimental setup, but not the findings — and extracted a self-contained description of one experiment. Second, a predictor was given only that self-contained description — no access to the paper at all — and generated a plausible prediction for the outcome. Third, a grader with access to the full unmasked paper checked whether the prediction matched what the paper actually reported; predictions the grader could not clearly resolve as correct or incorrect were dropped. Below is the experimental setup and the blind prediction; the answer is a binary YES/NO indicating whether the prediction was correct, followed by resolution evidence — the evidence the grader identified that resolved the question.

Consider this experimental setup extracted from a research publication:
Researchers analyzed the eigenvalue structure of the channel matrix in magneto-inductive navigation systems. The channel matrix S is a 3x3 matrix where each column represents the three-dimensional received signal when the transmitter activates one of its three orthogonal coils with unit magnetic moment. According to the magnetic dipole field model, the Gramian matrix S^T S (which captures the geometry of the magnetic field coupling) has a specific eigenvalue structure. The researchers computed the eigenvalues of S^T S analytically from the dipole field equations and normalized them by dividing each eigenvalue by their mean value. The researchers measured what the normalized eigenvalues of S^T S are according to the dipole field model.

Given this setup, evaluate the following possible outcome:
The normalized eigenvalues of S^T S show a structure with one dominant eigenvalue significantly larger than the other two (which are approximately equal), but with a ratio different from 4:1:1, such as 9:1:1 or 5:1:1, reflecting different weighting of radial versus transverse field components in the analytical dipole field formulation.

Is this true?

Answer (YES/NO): NO